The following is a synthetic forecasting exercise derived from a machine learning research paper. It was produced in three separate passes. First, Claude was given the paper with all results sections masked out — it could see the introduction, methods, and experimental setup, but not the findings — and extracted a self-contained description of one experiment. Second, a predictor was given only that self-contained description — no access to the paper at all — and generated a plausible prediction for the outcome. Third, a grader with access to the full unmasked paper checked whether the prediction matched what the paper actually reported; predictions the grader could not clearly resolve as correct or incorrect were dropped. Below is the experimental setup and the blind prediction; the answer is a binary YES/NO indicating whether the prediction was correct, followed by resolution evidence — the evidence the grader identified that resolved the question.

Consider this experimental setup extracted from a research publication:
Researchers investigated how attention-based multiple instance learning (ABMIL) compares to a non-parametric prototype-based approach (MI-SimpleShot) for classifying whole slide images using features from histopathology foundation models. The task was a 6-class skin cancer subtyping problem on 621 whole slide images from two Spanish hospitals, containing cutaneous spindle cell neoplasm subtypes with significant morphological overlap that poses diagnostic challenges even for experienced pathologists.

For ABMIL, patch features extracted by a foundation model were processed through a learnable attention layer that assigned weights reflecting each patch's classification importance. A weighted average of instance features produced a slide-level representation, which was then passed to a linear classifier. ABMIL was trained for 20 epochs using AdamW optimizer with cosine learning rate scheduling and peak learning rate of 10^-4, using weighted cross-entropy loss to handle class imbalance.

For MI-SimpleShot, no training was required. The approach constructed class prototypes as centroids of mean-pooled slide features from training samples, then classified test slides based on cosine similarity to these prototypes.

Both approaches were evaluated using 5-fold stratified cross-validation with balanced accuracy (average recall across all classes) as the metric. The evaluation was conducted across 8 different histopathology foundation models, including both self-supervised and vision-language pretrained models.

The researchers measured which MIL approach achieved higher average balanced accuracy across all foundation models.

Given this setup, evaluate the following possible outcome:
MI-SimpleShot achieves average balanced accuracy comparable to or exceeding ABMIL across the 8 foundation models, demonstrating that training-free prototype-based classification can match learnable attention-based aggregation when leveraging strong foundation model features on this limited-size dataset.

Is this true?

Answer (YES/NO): NO